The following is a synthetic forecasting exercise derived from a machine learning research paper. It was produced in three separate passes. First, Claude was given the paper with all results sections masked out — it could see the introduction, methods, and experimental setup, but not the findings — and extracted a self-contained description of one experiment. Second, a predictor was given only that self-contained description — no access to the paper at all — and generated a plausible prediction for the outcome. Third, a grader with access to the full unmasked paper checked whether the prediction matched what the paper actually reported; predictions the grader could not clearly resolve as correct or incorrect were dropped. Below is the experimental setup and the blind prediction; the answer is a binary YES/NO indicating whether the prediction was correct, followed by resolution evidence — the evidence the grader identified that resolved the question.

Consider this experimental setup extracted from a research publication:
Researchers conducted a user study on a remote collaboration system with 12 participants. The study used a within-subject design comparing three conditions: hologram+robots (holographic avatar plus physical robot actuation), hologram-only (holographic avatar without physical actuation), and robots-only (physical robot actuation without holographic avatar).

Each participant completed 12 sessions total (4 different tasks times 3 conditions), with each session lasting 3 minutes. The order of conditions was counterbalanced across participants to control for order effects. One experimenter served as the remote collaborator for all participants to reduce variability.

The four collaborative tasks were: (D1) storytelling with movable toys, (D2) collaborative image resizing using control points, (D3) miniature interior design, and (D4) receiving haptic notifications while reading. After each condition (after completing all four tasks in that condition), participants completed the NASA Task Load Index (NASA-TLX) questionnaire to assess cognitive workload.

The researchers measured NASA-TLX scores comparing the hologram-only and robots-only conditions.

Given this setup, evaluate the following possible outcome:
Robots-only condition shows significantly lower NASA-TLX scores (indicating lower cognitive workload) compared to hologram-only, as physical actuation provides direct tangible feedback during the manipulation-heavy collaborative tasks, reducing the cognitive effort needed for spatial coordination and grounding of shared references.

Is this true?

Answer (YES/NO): NO